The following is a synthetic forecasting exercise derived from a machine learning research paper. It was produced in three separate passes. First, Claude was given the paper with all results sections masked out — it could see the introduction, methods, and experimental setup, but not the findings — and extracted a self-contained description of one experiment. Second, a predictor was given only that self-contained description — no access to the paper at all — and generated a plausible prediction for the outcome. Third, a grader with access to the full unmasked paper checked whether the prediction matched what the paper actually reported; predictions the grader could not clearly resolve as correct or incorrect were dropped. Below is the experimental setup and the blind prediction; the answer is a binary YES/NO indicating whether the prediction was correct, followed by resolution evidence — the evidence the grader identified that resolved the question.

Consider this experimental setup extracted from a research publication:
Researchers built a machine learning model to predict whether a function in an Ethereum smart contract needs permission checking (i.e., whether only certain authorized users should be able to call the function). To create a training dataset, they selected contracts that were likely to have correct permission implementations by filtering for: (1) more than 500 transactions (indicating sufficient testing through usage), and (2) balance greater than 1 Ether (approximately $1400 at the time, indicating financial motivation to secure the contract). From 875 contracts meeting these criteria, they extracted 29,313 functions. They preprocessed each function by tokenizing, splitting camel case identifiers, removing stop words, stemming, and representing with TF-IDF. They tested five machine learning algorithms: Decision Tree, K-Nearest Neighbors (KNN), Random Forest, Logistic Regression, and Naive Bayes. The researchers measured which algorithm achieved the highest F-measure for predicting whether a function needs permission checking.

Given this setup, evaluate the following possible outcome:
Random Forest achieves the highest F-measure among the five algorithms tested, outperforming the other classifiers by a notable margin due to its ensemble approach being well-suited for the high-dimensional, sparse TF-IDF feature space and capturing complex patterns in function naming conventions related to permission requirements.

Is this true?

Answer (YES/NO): NO